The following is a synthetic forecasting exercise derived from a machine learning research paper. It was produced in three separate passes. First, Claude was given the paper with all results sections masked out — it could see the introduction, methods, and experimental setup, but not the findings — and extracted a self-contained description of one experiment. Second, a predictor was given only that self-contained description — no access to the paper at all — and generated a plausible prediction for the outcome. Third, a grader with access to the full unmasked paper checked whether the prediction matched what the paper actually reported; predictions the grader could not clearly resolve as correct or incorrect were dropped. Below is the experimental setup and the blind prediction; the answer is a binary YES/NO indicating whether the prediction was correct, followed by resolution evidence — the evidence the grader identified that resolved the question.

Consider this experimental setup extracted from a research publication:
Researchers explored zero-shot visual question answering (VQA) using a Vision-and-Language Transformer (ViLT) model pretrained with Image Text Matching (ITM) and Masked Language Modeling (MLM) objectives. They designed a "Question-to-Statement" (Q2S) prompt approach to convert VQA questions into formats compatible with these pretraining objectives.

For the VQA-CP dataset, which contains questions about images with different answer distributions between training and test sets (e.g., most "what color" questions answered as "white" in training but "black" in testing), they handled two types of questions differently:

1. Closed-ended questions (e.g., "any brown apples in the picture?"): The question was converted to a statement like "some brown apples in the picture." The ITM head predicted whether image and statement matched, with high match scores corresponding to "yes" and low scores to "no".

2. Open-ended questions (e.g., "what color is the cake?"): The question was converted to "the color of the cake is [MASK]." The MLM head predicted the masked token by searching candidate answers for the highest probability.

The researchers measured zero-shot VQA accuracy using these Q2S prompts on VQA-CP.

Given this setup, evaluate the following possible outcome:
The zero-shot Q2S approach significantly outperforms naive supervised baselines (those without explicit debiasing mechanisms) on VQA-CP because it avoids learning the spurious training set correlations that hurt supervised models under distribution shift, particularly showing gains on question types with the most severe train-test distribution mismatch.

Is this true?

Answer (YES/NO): NO